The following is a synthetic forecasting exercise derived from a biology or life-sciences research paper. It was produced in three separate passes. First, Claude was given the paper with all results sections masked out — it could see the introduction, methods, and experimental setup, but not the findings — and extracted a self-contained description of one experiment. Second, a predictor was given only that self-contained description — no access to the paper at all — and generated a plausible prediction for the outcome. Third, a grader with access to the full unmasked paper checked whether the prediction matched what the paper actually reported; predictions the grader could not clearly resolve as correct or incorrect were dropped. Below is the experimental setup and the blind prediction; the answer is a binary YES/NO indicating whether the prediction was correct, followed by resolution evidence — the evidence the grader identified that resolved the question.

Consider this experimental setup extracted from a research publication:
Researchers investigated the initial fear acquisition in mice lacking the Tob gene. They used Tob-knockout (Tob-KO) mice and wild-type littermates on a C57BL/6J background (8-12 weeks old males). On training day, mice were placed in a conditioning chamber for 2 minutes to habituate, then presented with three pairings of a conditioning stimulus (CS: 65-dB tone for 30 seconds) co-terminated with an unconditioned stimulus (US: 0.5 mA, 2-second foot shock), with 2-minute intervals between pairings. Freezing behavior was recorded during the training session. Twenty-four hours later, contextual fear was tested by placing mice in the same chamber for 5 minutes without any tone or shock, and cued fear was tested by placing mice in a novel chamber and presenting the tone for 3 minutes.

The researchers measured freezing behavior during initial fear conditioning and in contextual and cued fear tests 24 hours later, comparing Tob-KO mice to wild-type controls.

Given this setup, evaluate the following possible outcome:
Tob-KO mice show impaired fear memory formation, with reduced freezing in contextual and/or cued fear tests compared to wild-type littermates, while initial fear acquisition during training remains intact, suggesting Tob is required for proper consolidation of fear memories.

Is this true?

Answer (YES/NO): NO